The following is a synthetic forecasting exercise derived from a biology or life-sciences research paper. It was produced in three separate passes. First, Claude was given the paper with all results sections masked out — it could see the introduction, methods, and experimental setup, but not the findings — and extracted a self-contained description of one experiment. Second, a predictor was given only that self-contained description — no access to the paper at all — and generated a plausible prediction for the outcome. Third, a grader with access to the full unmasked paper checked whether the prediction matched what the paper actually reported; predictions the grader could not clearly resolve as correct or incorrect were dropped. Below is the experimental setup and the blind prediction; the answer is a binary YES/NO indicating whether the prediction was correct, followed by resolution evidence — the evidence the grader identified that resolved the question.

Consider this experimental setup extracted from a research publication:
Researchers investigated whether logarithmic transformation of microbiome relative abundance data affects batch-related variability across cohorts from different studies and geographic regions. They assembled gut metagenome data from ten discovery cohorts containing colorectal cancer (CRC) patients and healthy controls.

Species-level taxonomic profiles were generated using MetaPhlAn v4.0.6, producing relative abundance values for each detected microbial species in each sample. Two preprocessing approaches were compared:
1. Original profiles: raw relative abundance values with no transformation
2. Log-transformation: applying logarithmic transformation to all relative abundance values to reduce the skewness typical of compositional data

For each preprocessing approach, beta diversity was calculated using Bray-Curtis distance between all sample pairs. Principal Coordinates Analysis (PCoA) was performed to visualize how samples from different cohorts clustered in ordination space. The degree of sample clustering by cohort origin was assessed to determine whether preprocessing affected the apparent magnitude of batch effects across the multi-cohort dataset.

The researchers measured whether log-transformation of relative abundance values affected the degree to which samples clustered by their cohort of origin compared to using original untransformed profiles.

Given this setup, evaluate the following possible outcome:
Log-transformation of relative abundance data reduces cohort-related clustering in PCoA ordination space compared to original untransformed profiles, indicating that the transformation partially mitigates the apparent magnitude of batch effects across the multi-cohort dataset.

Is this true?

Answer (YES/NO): YES